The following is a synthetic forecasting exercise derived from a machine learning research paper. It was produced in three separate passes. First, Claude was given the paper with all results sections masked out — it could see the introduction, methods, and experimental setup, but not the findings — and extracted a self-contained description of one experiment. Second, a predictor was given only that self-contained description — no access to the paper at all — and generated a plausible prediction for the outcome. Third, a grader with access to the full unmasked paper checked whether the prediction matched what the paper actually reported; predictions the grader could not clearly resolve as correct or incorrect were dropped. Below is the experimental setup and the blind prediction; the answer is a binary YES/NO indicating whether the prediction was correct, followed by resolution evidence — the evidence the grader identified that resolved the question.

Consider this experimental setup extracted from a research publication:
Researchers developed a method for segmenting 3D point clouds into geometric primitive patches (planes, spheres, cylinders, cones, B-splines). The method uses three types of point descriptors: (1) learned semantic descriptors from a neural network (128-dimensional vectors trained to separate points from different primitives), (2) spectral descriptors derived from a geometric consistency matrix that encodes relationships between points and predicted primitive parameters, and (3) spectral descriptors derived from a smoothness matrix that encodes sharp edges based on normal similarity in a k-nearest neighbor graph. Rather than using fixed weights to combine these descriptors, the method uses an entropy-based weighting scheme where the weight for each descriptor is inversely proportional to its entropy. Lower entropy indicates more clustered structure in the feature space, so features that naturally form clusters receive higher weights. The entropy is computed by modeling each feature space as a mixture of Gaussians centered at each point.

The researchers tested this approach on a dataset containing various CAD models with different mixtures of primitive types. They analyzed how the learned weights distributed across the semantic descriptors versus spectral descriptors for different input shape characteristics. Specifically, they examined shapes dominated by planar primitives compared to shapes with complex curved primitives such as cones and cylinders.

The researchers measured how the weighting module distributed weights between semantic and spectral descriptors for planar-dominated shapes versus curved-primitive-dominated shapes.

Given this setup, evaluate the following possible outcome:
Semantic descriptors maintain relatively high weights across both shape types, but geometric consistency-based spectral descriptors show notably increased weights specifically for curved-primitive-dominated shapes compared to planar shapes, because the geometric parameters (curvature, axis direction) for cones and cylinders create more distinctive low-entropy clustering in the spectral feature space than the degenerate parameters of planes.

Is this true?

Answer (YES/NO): NO